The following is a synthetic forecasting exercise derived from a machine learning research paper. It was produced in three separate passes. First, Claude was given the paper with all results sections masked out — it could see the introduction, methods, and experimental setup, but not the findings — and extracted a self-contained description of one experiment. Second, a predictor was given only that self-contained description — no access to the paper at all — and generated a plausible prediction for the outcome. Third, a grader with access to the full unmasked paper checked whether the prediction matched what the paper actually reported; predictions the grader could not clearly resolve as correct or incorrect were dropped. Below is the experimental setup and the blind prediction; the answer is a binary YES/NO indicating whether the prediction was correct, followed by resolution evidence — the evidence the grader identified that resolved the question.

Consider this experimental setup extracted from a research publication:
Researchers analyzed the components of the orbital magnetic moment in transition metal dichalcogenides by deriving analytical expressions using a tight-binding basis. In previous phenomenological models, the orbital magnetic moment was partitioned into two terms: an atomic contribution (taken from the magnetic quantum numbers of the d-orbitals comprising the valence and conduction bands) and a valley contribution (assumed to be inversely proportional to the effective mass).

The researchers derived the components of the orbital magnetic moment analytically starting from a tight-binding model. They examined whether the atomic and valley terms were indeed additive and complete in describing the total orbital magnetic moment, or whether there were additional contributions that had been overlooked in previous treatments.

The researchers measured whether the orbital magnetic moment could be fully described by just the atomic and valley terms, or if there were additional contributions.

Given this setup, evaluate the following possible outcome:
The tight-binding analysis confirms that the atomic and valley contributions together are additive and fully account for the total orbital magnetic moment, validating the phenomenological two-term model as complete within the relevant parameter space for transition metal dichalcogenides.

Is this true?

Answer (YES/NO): NO